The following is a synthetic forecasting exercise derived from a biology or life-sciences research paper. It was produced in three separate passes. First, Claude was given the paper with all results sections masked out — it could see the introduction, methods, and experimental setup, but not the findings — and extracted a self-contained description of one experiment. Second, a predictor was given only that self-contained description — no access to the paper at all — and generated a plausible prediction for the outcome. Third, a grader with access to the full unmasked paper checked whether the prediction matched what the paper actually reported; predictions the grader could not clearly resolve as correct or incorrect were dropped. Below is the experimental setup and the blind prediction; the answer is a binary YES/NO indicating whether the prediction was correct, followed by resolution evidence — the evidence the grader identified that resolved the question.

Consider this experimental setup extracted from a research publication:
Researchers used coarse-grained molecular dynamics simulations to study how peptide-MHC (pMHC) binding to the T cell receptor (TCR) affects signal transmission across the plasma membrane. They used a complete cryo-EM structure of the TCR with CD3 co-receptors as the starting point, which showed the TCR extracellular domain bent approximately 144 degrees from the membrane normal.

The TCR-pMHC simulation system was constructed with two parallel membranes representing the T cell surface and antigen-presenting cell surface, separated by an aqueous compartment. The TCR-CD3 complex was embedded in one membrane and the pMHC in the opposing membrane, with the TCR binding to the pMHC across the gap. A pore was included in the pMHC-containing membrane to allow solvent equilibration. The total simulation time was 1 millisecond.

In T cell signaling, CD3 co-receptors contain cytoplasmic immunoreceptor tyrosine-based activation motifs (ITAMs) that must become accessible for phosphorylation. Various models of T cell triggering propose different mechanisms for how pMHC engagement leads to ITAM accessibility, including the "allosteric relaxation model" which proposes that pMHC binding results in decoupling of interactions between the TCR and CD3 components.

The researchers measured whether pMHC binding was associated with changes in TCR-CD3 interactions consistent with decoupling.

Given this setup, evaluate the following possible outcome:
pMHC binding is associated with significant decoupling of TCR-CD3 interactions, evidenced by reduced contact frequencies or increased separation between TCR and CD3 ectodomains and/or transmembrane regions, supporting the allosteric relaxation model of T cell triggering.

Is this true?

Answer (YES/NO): YES